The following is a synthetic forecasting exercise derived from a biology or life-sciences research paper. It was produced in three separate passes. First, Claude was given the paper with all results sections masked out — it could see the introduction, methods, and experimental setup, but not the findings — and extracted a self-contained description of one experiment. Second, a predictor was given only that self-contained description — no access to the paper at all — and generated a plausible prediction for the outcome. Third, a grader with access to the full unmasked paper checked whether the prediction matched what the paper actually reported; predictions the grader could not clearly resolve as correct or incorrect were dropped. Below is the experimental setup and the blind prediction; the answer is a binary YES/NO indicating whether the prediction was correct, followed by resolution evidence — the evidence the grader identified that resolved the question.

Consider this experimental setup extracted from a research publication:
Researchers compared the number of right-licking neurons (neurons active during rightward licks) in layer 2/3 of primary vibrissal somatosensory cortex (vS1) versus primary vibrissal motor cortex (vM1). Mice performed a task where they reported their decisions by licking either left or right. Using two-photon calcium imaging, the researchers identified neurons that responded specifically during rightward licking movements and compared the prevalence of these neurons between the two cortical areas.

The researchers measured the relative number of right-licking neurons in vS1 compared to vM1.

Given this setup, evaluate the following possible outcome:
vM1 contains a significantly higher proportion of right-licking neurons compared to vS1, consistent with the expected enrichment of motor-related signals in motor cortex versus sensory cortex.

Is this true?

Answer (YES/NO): NO